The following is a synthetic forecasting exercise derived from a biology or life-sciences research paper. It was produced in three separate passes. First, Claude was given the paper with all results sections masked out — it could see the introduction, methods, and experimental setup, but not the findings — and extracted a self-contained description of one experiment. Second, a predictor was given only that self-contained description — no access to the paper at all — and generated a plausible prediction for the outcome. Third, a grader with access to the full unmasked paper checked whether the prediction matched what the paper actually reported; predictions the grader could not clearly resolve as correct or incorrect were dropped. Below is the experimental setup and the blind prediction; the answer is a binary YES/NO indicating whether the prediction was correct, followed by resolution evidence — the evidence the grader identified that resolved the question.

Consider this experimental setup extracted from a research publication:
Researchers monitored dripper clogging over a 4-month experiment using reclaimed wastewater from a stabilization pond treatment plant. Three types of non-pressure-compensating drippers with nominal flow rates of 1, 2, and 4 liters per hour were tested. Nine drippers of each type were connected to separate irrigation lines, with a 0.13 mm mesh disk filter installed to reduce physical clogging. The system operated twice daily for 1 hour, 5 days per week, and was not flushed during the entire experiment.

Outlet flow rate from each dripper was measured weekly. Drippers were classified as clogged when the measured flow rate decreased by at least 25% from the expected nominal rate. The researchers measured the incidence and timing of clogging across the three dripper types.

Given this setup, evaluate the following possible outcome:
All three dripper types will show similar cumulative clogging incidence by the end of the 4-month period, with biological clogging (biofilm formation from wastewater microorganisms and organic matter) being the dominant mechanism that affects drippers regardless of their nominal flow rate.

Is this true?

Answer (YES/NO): NO